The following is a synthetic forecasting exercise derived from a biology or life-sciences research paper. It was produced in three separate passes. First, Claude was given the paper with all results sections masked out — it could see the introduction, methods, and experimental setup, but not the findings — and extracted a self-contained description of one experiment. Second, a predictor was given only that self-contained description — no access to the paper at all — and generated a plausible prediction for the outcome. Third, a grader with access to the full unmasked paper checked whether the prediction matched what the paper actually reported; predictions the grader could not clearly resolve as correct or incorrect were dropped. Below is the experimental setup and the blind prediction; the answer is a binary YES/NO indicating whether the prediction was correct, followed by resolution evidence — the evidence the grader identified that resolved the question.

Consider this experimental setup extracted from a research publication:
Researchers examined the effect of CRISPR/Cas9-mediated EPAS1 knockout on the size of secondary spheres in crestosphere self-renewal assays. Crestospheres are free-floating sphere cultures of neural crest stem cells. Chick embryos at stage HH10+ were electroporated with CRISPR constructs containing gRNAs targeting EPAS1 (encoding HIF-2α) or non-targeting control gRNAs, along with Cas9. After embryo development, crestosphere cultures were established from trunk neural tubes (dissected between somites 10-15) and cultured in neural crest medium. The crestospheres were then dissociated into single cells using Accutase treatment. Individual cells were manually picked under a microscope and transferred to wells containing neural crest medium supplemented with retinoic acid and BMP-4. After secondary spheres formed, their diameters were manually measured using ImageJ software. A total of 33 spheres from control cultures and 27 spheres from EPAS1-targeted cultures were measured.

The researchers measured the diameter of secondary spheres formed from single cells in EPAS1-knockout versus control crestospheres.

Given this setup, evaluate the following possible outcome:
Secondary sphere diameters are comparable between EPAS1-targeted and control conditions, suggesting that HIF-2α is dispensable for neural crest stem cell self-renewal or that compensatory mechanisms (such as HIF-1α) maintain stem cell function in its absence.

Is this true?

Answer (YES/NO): NO